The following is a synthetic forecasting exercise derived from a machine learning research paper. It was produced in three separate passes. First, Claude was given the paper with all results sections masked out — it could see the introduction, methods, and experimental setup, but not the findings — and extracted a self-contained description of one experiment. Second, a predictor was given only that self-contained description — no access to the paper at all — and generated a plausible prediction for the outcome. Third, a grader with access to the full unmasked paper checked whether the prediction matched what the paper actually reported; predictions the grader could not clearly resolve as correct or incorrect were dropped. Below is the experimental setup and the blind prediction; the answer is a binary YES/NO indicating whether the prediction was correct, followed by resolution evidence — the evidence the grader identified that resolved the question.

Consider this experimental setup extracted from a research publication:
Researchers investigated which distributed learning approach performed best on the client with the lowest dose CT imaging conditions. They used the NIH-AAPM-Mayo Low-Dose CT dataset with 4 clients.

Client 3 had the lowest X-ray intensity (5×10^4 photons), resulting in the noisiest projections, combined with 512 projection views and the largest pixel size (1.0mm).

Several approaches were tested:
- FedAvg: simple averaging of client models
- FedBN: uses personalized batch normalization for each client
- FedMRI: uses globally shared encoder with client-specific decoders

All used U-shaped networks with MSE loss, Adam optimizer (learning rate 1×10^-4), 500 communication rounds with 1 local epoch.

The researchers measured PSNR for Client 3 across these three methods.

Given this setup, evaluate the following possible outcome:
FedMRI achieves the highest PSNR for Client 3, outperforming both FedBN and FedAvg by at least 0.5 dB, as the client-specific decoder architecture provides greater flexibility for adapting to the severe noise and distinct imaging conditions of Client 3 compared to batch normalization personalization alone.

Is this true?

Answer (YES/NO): NO